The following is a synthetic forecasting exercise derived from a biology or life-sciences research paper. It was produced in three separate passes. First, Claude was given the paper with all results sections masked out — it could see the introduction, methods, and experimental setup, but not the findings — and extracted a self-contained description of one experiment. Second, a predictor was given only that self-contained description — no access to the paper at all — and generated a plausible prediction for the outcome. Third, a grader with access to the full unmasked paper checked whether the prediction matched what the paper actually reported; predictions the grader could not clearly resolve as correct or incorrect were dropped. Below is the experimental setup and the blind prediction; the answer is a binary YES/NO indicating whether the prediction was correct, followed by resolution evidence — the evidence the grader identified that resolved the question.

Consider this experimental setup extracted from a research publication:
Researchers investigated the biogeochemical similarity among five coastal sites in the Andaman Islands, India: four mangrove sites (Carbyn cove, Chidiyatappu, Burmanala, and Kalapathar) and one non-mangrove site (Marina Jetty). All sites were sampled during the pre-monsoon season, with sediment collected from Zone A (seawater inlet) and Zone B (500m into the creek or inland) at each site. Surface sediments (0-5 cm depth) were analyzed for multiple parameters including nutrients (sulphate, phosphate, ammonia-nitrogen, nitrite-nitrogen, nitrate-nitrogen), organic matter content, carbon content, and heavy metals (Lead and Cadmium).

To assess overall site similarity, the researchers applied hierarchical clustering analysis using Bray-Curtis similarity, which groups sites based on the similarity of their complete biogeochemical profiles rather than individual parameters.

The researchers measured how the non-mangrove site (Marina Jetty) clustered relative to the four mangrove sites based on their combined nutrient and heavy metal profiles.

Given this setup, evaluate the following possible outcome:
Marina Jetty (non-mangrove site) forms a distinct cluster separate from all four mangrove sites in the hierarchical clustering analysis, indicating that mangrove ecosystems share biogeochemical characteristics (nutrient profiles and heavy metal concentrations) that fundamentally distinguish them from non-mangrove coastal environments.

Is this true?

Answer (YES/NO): NO